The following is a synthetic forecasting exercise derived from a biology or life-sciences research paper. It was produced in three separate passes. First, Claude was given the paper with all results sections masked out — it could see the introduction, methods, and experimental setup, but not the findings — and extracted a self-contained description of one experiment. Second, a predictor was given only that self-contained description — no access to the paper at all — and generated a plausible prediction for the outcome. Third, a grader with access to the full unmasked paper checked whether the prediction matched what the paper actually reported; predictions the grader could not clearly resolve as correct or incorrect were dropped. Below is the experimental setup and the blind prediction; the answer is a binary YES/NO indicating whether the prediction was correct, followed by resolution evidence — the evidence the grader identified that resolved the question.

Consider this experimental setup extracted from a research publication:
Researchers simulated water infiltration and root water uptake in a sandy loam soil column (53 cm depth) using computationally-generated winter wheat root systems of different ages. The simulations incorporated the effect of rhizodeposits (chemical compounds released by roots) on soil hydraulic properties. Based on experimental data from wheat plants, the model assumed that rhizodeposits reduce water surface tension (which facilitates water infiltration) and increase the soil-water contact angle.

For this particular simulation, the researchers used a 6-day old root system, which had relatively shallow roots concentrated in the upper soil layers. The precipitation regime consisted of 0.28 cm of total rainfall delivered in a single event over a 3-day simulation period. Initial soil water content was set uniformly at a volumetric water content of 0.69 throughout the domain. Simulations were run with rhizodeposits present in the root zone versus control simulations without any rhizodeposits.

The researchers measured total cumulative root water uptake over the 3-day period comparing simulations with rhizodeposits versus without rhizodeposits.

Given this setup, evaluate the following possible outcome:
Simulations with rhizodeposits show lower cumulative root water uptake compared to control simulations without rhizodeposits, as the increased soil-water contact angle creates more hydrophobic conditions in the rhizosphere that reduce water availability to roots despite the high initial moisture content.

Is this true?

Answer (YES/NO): NO